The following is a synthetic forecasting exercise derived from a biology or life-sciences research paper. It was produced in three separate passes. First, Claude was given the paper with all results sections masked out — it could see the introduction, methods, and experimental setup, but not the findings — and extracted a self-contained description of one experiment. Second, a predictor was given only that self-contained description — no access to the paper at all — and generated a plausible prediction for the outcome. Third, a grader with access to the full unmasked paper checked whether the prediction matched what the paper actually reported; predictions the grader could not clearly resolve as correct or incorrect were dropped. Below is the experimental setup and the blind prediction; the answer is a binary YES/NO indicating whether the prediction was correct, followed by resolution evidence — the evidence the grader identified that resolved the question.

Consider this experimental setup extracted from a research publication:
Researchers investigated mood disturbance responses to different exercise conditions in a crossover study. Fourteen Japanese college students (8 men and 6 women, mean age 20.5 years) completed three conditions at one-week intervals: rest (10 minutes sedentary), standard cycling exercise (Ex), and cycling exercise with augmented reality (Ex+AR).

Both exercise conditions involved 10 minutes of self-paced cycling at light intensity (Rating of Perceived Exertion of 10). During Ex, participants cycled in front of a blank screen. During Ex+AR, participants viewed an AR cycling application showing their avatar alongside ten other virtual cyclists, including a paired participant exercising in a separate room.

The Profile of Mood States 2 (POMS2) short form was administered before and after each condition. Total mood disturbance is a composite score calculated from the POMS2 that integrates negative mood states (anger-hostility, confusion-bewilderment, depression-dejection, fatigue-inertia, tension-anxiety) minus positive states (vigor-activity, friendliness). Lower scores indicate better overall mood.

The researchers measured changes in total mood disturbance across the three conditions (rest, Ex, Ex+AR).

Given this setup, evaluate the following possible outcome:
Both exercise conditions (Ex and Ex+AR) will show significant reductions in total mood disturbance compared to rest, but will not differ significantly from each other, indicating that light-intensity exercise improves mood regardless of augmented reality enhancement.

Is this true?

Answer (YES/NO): NO